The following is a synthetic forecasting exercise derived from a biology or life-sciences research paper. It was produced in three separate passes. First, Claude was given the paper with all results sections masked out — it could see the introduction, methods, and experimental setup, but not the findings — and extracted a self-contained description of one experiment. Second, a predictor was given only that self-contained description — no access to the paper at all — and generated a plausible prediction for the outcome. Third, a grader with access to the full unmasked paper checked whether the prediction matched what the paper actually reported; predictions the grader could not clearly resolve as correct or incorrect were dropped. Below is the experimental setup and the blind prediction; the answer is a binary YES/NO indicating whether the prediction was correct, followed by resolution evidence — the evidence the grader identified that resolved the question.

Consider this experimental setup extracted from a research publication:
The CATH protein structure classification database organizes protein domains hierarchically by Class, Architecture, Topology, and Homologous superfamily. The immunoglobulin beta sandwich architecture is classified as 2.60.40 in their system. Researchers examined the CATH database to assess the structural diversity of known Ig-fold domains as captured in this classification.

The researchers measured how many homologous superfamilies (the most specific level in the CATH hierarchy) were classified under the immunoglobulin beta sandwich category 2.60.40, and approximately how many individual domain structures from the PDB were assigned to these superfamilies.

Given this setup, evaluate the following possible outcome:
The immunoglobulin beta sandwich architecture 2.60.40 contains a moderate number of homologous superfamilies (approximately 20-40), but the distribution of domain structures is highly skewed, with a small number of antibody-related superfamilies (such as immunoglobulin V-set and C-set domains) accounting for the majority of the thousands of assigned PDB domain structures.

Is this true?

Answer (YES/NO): NO